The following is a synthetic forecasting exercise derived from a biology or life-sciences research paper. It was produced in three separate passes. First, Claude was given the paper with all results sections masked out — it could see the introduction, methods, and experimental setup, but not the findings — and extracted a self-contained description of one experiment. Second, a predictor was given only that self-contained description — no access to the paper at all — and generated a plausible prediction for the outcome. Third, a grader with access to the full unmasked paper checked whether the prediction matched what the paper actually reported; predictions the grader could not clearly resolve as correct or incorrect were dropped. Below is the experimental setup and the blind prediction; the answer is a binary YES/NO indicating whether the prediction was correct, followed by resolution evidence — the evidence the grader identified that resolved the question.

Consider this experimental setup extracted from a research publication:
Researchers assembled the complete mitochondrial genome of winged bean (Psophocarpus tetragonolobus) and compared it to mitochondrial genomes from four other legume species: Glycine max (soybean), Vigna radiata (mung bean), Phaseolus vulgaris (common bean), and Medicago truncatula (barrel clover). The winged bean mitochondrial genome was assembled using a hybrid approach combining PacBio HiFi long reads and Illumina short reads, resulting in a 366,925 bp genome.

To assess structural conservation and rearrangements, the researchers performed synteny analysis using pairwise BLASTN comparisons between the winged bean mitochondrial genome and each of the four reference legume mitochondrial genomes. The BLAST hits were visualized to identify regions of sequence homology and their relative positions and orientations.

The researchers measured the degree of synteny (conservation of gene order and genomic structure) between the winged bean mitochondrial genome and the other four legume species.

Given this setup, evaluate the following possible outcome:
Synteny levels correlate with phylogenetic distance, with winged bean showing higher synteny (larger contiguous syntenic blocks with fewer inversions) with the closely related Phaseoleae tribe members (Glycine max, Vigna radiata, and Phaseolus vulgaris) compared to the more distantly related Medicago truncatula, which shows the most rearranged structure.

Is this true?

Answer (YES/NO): YES